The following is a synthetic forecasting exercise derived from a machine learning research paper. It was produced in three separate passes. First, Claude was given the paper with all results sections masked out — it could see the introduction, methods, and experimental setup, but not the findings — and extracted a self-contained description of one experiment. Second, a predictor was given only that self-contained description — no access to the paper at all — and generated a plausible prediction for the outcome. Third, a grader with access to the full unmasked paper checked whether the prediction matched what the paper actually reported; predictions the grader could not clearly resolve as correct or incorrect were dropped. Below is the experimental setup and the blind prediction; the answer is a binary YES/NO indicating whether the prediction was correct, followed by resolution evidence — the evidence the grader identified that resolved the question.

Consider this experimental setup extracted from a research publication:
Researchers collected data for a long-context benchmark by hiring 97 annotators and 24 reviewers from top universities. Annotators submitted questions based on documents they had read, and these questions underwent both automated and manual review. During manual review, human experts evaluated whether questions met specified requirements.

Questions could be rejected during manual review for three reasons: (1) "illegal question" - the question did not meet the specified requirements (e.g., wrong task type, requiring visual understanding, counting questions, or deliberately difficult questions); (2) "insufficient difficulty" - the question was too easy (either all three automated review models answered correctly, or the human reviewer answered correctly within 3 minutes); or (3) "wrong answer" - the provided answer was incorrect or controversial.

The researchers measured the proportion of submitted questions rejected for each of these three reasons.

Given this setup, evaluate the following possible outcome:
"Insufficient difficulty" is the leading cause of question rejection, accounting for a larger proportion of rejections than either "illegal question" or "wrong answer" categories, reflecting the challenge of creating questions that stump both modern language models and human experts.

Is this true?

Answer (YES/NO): YES